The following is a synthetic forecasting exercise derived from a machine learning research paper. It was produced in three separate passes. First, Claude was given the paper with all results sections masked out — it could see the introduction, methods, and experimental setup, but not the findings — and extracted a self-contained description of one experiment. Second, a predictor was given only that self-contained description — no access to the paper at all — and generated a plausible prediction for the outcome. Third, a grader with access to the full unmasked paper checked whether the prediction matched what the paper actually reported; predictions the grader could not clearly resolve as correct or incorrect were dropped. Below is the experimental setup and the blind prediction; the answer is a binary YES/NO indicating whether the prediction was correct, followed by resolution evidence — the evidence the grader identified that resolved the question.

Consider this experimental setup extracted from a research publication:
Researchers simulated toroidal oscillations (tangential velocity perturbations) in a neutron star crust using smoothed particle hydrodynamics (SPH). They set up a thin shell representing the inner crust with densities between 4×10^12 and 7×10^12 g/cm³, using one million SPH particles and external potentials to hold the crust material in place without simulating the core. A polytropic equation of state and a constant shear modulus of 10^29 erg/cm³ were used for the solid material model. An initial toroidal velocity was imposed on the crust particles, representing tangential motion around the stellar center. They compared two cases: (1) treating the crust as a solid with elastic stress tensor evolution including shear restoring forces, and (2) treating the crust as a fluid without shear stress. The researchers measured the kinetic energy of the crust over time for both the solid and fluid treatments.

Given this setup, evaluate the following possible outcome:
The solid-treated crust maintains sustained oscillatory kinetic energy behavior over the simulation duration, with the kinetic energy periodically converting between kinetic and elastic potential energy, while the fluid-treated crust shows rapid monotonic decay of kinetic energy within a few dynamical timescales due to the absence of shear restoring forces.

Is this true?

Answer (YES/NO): NO